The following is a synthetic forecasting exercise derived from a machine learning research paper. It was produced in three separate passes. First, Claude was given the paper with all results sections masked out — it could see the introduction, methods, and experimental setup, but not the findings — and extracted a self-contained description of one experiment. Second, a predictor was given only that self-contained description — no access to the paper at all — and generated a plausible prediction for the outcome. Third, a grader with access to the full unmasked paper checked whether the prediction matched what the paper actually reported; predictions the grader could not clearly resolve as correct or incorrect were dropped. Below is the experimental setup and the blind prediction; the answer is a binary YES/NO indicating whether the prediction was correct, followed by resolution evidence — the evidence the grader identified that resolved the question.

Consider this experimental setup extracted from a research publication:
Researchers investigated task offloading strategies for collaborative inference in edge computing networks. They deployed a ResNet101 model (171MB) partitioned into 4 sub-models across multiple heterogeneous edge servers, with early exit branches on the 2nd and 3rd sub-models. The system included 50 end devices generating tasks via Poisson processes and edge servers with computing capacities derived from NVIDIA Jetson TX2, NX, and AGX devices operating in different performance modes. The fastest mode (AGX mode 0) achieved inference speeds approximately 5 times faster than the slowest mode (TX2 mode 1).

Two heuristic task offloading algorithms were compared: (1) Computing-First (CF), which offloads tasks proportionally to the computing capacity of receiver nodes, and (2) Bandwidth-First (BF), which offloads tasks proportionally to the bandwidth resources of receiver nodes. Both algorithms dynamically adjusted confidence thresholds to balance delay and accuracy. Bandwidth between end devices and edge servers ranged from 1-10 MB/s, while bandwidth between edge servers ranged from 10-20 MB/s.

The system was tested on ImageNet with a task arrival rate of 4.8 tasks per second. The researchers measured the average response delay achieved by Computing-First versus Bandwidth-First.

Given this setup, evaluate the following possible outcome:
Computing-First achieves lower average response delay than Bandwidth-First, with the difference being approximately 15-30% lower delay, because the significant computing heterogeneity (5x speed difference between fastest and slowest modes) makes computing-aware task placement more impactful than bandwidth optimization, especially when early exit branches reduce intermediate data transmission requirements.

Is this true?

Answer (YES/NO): NO